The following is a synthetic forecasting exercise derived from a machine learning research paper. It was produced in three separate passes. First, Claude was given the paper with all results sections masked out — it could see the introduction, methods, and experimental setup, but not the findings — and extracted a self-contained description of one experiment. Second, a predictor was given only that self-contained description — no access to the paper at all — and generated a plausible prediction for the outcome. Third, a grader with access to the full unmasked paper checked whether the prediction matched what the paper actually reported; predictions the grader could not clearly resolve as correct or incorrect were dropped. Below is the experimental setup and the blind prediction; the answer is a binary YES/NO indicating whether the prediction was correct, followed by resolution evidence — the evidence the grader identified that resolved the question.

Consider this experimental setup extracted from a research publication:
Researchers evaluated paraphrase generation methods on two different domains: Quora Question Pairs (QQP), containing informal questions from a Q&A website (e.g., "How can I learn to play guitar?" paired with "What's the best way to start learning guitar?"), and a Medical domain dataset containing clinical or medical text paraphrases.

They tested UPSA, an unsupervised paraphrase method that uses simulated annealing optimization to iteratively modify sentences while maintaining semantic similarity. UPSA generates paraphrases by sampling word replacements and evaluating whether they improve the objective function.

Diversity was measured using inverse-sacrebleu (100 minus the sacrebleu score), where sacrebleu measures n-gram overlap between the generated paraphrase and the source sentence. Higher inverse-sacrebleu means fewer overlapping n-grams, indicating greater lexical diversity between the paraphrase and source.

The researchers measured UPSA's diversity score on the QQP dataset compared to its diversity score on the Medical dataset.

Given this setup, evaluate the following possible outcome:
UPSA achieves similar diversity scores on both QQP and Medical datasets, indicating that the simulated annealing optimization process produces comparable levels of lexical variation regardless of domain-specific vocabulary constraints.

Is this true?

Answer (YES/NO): NO